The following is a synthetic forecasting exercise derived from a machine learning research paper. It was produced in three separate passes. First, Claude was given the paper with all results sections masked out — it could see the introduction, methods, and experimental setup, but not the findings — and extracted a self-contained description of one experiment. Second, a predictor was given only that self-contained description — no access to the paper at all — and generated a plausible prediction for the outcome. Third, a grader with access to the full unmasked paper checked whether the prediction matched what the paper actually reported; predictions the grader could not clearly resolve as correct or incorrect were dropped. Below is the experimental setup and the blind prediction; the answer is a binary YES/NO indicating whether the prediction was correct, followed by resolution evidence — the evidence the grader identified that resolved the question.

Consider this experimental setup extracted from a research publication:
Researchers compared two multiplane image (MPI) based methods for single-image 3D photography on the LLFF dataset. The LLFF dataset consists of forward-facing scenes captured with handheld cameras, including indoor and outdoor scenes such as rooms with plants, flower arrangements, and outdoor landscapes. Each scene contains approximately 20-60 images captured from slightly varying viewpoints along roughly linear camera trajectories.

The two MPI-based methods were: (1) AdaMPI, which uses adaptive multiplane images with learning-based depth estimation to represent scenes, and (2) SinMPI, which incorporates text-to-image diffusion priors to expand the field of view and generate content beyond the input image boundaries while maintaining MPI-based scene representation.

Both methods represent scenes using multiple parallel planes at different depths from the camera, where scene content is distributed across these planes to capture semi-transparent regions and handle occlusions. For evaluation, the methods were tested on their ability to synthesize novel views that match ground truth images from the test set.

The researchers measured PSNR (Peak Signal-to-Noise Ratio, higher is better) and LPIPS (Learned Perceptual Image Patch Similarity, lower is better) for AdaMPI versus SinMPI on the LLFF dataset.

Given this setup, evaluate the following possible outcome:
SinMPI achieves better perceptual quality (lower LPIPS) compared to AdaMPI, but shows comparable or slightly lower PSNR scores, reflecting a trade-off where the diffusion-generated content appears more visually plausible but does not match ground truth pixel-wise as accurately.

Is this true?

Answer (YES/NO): NO